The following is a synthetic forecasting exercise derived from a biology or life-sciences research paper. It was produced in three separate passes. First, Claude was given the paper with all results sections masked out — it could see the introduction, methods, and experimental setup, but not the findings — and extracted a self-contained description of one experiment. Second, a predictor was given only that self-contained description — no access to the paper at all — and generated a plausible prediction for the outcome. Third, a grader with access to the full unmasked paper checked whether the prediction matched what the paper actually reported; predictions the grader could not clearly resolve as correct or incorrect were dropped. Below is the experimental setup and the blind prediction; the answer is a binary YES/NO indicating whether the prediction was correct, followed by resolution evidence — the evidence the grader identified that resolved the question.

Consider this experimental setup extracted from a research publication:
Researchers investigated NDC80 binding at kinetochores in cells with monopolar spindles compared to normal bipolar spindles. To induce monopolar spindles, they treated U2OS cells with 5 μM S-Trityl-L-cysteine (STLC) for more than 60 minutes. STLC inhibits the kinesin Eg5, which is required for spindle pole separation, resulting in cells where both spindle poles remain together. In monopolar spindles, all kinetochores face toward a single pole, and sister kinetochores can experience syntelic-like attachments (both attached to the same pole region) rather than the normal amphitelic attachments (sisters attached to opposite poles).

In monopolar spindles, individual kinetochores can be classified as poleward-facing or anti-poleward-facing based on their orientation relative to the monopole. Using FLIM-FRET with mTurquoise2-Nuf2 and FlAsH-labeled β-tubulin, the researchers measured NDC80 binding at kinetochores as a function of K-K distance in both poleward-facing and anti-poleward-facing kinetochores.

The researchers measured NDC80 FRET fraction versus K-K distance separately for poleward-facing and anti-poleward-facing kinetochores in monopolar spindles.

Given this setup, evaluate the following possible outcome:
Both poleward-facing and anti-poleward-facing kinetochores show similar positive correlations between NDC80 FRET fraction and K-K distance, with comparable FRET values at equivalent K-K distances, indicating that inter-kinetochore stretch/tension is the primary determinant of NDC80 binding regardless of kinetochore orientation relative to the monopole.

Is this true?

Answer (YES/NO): NO